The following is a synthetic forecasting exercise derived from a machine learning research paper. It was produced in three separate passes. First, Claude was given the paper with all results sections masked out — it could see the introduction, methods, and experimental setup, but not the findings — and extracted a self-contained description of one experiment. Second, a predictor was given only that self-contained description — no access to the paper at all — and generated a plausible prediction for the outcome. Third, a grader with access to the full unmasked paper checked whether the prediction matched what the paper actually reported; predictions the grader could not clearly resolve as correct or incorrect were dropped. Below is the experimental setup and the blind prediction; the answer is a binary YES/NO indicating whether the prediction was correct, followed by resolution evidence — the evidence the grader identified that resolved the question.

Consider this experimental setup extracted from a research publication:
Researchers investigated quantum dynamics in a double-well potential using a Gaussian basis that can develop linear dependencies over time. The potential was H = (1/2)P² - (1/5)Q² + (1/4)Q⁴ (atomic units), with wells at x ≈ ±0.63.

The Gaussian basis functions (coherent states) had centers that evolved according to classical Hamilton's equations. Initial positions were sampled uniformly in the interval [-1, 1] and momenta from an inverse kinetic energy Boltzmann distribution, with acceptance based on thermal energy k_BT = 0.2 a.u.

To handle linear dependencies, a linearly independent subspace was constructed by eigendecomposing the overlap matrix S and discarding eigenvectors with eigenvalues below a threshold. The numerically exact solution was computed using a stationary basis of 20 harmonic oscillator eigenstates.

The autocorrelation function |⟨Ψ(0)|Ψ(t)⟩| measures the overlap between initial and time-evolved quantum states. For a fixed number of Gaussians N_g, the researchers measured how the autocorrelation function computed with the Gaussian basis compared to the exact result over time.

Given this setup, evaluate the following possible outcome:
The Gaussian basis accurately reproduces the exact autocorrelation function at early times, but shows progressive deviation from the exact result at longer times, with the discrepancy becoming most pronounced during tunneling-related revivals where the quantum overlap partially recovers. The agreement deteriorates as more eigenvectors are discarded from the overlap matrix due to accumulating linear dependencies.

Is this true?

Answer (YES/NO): NO